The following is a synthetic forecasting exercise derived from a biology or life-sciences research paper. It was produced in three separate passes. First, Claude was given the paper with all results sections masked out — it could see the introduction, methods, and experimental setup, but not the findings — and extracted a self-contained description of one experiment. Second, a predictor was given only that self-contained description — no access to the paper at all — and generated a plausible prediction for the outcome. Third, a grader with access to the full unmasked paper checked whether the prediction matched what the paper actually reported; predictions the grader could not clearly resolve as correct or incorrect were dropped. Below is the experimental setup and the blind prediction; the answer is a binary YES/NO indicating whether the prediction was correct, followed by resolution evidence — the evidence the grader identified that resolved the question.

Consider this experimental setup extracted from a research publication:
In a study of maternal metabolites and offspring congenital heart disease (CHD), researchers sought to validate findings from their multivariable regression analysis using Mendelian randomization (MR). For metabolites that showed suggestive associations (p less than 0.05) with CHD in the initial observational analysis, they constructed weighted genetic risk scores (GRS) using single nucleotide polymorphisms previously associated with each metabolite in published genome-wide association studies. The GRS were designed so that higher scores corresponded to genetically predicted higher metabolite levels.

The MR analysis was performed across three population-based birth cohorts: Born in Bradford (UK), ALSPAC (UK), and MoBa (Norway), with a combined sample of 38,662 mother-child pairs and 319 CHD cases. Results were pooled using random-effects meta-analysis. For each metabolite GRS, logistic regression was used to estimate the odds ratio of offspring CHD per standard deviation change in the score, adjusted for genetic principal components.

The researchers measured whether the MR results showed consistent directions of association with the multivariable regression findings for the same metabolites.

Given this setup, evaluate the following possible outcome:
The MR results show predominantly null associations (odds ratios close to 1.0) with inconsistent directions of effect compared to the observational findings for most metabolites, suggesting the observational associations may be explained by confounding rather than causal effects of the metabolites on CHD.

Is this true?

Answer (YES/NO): NO